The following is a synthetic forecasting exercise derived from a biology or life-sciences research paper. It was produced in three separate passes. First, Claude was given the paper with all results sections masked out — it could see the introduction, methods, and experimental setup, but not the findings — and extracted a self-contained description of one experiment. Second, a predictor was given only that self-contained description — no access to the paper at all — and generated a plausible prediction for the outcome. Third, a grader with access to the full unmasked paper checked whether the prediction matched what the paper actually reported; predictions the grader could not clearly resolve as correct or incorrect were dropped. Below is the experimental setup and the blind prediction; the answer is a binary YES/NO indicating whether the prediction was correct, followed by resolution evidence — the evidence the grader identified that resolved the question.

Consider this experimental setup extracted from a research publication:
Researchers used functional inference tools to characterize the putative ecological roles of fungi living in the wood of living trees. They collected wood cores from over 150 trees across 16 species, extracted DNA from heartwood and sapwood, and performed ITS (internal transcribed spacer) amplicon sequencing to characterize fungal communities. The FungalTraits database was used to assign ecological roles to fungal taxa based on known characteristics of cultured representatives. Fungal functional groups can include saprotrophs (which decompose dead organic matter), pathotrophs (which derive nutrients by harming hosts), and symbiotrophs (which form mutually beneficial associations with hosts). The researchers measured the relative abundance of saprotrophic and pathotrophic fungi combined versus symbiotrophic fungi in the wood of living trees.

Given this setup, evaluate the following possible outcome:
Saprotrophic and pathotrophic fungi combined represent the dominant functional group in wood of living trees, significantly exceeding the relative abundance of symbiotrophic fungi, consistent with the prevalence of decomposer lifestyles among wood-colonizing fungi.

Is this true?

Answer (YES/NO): YES